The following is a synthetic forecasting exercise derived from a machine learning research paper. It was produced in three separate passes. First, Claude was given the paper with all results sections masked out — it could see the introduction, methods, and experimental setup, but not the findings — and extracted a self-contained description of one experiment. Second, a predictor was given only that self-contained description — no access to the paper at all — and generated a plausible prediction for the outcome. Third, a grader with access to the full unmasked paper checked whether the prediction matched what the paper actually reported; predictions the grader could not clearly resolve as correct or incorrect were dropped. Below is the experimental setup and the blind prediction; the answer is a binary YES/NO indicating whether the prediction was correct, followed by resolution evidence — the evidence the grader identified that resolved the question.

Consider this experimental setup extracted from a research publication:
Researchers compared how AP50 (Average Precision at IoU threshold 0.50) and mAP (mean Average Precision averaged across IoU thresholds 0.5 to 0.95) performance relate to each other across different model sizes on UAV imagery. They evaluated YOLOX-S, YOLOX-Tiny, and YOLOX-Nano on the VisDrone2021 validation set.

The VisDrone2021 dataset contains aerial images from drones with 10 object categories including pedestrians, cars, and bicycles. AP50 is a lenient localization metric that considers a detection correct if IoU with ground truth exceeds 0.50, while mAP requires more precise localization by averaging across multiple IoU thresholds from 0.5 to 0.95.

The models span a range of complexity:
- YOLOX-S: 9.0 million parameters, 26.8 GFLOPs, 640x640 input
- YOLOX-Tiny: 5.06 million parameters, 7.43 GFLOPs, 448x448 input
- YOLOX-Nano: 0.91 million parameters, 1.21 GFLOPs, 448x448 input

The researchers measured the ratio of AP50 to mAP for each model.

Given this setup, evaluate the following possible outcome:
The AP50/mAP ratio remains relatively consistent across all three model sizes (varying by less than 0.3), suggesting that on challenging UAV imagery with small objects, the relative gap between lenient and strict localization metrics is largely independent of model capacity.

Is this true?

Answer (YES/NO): NO